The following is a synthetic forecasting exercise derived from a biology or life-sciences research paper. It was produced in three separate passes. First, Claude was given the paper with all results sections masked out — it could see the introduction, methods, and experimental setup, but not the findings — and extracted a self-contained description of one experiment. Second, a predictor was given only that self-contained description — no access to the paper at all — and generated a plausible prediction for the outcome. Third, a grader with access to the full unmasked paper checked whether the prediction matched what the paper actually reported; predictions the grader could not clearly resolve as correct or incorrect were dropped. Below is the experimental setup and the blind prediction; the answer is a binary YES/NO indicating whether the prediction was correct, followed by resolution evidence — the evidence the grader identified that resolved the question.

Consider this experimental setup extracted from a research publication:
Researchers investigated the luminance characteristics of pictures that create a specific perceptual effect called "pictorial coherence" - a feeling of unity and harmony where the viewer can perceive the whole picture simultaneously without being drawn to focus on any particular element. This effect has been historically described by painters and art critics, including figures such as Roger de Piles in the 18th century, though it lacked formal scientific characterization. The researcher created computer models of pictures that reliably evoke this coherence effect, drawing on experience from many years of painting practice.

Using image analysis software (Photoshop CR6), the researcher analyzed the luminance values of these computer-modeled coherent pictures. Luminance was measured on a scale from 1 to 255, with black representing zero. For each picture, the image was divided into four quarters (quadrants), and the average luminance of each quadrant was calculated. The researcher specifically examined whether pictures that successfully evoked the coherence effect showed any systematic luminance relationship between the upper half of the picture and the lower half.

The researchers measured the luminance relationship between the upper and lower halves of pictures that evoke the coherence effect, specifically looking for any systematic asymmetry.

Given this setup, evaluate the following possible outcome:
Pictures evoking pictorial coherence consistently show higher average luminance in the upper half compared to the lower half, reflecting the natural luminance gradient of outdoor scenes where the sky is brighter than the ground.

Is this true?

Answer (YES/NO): NO